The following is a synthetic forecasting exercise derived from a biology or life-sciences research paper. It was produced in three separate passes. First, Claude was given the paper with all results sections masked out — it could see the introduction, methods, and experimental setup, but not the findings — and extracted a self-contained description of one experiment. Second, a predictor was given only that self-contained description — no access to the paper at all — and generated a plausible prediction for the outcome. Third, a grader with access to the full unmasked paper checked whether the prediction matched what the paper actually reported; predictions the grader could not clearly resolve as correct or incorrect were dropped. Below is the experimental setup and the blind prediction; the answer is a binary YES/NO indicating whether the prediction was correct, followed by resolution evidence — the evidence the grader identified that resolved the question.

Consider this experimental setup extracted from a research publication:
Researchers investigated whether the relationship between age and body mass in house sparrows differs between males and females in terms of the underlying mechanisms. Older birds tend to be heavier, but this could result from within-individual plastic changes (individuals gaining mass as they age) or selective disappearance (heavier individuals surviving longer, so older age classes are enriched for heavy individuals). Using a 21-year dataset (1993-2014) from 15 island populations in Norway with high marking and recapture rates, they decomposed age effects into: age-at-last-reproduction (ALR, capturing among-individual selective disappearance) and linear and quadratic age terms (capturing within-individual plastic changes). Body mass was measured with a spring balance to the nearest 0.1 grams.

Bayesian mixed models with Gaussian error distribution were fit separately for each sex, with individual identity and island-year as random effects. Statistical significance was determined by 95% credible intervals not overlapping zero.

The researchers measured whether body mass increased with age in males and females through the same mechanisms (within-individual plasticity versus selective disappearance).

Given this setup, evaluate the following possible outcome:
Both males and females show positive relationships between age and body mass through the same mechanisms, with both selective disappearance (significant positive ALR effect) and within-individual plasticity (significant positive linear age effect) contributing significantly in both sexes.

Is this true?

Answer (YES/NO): NO